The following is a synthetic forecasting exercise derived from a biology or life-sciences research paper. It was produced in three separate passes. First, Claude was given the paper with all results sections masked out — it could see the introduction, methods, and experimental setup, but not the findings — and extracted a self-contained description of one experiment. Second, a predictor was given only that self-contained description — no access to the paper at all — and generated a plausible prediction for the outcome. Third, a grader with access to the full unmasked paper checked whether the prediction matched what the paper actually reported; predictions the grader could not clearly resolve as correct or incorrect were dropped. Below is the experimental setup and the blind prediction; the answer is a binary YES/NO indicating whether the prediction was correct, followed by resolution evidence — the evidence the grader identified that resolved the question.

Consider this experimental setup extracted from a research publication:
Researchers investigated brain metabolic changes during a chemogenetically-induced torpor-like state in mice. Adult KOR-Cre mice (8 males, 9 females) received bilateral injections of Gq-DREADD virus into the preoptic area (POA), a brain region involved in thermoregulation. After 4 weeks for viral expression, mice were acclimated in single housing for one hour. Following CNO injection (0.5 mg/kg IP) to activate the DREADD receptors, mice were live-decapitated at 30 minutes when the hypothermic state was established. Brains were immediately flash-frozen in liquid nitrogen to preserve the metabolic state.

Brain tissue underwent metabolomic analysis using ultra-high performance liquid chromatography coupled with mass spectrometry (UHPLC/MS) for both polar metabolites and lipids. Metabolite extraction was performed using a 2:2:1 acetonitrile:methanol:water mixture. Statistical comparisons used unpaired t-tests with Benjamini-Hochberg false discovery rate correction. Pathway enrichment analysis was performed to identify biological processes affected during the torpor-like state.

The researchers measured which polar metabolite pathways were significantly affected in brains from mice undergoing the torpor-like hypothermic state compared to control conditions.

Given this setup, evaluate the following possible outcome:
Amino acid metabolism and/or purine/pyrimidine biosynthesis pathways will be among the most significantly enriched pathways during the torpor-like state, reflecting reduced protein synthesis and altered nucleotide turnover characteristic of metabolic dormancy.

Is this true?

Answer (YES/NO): NO